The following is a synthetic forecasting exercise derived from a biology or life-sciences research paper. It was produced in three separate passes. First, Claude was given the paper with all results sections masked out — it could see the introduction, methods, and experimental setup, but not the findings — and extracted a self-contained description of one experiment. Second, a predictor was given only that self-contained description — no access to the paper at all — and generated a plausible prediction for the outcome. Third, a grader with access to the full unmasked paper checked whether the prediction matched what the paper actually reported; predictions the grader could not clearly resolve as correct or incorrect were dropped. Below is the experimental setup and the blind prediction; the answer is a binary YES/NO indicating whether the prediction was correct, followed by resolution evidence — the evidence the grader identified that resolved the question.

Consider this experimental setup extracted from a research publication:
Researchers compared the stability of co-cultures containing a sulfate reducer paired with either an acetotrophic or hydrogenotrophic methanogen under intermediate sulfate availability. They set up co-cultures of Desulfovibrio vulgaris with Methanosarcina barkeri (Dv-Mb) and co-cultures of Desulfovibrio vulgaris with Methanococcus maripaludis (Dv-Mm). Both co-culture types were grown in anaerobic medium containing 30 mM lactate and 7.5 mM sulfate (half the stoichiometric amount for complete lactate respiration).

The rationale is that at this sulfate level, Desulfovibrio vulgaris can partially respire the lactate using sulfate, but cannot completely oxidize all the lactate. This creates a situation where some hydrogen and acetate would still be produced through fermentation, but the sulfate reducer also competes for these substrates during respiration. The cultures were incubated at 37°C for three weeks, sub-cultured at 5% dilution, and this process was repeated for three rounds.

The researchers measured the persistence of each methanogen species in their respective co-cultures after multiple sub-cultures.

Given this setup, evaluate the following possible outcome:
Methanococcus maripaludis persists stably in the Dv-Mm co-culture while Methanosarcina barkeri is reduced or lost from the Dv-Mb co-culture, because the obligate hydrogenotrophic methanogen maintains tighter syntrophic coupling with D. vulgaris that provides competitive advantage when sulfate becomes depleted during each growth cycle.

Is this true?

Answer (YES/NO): YES